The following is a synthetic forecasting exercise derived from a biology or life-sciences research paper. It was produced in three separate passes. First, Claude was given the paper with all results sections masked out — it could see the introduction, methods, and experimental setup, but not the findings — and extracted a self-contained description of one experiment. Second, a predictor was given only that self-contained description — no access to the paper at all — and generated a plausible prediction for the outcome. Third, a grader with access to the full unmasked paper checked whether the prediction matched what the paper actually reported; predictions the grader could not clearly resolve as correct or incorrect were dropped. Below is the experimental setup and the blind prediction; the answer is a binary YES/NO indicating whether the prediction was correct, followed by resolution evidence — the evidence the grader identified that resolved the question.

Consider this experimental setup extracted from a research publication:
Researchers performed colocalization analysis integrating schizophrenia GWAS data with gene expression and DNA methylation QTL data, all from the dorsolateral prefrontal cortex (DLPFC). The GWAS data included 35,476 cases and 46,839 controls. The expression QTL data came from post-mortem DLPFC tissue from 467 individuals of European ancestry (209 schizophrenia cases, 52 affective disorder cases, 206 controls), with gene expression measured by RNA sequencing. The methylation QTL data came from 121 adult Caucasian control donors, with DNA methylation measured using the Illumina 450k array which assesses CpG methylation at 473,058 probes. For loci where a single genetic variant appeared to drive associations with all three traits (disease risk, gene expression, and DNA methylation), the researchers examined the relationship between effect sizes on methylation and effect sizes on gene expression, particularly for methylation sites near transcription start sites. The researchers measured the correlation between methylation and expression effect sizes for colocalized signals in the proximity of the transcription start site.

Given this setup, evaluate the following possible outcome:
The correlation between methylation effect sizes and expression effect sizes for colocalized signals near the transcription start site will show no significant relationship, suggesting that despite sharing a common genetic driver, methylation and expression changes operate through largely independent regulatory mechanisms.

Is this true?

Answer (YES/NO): NO